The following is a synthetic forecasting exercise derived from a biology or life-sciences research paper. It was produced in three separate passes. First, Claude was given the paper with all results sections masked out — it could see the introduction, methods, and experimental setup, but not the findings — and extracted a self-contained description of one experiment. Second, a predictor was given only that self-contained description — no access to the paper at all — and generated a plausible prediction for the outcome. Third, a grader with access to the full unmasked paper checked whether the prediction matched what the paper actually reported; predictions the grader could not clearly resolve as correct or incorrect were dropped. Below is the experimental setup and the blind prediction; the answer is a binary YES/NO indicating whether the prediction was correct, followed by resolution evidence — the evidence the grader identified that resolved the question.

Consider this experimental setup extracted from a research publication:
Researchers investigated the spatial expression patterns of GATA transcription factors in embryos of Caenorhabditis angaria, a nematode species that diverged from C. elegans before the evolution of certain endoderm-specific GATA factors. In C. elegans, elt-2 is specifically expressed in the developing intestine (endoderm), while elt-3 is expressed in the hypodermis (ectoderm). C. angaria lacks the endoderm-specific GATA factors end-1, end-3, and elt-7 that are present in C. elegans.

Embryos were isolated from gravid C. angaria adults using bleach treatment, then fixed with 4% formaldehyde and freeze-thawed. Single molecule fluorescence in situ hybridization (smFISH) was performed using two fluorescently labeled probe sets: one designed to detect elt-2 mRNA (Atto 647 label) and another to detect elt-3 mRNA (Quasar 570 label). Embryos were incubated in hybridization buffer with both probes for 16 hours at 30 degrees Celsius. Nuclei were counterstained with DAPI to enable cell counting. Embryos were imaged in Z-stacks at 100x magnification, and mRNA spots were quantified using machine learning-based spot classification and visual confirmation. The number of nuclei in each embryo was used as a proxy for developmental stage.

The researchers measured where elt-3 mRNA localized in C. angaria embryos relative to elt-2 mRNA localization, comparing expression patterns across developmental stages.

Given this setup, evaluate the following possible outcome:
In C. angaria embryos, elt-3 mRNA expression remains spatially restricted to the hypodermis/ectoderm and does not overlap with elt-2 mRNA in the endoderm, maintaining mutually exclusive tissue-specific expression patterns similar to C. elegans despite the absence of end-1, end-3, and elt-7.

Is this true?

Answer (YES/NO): NO